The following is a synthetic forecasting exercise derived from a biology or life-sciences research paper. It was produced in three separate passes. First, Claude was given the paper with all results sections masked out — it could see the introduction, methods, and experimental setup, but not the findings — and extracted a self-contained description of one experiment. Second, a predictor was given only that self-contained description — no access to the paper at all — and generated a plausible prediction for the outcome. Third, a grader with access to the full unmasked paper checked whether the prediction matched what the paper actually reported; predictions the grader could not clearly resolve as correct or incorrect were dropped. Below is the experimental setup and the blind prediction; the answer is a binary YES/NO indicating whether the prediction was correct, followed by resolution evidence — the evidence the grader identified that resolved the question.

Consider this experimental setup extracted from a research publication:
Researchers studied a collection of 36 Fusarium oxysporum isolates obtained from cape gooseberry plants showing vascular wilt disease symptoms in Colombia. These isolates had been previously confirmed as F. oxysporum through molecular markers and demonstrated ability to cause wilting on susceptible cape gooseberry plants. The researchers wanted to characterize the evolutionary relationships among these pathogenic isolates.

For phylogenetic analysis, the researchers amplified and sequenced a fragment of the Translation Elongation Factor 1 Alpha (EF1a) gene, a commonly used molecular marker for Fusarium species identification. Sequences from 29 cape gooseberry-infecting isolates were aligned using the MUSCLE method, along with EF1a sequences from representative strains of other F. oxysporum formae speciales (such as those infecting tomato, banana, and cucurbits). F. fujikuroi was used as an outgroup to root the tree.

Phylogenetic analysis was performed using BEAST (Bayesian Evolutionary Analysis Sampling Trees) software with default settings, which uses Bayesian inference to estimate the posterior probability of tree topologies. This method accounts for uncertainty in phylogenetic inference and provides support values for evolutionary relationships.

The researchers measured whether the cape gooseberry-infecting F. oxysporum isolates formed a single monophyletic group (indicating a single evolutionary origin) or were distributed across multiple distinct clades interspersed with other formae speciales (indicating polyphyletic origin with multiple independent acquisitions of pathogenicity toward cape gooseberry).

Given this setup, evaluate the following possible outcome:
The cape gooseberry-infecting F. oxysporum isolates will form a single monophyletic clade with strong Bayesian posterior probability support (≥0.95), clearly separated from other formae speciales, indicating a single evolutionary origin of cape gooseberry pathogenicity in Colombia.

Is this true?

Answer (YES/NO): NO